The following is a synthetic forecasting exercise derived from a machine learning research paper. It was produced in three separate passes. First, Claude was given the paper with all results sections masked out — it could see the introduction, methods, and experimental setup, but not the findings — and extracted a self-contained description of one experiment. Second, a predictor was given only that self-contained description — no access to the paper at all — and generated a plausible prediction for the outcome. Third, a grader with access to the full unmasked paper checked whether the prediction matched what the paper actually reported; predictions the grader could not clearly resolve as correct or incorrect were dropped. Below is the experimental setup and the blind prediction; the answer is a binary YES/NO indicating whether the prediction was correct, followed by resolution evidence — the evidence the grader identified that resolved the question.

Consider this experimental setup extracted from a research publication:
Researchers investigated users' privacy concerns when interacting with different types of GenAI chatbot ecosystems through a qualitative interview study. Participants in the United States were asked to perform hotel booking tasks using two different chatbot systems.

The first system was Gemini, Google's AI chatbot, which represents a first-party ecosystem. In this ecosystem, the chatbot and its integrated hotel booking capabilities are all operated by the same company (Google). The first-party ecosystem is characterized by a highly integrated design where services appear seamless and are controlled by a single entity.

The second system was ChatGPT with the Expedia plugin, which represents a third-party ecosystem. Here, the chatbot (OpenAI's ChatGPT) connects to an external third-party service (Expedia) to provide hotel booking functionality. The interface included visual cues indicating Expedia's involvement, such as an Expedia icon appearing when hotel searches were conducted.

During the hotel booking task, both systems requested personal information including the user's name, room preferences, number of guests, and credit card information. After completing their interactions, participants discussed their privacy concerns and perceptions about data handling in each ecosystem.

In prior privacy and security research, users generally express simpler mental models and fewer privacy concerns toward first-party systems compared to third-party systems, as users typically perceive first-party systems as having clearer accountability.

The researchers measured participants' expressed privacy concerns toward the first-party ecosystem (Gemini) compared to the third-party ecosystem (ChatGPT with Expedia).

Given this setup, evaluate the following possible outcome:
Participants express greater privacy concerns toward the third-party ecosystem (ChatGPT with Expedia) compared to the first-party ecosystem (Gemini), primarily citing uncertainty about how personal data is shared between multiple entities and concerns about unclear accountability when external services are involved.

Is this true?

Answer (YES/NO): NO